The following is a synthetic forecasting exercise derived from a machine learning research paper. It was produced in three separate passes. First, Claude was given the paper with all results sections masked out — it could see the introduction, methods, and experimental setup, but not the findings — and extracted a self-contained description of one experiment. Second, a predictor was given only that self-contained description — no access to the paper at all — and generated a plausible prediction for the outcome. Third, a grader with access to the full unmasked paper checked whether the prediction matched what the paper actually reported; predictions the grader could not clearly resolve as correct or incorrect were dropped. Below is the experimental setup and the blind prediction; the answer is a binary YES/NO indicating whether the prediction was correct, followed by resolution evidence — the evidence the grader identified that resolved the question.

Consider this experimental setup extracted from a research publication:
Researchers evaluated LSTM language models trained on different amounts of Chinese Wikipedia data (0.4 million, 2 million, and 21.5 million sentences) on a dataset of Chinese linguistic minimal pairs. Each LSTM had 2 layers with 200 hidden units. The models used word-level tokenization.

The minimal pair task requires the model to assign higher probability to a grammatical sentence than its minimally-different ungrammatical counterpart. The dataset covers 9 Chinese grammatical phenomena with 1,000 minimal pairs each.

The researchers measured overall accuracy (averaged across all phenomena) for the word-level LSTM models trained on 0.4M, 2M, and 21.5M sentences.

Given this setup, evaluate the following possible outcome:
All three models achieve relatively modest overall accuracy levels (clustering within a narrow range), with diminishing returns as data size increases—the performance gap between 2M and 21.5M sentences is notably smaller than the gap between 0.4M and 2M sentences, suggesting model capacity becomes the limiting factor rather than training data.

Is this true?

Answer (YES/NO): NO